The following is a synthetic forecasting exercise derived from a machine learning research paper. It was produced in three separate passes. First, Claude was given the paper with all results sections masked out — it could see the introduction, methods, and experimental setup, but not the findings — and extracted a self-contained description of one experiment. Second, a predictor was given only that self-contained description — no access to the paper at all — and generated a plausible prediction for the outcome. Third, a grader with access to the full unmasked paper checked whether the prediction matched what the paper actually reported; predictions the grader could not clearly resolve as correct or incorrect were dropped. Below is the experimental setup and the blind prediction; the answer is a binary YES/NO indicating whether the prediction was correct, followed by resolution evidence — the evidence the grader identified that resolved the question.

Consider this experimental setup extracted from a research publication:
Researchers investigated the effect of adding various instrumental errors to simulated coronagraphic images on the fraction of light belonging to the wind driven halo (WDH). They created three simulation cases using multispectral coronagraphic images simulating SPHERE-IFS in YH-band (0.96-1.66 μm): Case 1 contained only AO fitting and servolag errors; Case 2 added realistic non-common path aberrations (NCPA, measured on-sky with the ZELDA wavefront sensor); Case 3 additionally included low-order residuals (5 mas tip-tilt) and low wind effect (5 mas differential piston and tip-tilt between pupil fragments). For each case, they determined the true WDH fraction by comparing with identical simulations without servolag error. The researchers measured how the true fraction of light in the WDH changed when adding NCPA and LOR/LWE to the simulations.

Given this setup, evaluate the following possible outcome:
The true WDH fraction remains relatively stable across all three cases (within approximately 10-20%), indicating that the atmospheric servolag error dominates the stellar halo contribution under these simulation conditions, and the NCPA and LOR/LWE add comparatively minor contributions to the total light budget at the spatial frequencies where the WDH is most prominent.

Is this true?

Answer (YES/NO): YES